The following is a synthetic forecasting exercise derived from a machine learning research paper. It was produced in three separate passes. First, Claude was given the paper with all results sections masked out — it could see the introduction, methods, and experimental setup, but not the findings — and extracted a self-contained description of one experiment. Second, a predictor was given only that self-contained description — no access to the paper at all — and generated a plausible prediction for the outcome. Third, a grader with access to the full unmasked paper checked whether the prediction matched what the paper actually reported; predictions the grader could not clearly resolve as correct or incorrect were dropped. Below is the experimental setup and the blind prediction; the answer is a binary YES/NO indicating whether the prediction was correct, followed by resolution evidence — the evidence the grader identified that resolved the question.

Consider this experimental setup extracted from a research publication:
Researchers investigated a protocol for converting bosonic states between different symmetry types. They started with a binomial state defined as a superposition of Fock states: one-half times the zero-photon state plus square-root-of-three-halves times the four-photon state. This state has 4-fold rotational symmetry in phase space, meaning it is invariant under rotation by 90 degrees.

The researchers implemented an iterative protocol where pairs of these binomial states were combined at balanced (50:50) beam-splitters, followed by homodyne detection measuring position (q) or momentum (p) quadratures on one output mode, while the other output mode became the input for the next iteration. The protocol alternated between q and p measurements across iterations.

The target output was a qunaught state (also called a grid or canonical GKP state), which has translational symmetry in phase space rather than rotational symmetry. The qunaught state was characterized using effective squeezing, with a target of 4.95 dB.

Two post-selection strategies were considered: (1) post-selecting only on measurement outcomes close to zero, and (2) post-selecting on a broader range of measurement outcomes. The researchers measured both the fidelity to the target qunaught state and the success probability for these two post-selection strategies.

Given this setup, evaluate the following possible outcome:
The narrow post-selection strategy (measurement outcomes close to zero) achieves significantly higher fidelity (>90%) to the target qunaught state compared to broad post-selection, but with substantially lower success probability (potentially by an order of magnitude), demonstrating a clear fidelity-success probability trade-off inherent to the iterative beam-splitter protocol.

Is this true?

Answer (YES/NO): NO